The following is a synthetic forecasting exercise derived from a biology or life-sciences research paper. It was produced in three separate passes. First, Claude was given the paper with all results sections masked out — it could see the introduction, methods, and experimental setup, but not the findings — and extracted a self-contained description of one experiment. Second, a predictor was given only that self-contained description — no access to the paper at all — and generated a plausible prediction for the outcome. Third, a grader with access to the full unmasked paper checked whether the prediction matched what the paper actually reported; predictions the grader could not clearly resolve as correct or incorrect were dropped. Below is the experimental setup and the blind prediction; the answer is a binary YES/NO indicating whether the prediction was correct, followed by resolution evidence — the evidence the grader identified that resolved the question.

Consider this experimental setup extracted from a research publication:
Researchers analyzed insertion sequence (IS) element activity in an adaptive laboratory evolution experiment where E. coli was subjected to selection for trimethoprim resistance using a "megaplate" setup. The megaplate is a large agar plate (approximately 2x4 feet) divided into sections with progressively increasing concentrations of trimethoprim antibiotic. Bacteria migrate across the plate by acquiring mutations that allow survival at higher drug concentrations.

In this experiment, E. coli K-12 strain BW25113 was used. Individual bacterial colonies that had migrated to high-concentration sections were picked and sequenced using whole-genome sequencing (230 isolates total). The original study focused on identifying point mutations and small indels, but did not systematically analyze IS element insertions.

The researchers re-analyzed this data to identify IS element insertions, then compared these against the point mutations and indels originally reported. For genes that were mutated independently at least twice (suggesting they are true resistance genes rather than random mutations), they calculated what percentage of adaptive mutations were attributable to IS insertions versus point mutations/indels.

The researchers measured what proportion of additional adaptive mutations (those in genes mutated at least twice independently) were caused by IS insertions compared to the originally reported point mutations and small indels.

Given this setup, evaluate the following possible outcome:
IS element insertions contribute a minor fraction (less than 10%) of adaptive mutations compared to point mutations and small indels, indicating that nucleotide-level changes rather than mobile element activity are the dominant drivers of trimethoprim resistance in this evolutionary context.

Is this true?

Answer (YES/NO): NO